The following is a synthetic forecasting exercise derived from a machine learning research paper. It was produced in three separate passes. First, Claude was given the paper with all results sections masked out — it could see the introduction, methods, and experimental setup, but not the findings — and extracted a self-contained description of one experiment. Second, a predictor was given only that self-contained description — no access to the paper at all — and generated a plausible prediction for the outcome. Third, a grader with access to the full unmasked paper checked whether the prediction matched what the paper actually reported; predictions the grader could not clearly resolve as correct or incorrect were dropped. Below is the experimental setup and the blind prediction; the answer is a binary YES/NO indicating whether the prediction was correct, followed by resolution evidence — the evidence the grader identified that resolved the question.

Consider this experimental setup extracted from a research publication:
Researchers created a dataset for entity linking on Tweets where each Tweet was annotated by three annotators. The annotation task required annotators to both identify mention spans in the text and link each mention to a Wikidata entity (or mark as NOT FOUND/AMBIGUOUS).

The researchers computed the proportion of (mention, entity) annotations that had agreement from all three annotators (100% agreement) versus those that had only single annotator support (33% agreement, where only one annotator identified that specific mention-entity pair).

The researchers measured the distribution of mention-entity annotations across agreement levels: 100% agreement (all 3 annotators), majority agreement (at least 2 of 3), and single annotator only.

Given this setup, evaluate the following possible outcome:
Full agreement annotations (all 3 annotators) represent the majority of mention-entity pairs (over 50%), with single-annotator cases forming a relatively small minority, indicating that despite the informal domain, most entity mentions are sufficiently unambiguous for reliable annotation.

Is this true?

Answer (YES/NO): NO